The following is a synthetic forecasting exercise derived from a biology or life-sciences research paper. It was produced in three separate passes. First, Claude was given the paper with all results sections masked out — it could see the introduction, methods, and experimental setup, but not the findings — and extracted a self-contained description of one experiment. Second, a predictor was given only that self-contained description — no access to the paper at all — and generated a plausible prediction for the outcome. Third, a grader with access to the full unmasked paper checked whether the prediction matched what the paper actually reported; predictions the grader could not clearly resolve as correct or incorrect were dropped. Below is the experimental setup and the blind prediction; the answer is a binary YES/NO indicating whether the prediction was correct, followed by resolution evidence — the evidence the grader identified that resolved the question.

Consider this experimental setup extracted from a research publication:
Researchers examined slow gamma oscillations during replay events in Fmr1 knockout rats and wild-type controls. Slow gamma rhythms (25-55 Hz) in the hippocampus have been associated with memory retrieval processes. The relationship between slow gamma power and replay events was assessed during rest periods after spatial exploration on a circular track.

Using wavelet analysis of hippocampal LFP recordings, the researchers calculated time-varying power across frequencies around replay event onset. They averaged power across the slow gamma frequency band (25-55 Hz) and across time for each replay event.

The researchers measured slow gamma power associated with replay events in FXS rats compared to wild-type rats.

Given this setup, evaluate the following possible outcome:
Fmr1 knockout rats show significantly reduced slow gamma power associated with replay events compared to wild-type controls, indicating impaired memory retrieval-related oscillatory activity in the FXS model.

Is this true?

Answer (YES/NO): NO